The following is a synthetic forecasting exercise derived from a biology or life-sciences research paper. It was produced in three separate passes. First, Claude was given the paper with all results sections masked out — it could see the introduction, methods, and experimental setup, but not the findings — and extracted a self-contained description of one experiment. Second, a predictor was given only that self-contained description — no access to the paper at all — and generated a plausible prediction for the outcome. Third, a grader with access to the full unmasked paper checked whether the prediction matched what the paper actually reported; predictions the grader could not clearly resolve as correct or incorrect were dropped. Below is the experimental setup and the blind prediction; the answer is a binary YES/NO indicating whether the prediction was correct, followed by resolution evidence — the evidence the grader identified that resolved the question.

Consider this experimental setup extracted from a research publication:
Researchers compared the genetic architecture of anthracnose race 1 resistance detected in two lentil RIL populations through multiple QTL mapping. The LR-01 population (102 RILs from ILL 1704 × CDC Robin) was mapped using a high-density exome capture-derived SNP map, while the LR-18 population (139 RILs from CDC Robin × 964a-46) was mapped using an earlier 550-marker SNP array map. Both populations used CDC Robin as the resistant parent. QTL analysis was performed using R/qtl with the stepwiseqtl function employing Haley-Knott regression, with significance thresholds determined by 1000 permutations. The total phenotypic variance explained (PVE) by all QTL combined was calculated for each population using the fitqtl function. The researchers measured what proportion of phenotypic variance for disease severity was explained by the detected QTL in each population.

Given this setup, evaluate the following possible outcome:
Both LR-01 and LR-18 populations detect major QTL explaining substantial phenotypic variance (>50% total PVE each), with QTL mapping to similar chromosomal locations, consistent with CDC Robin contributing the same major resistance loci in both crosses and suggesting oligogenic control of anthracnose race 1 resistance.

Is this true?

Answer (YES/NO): NO